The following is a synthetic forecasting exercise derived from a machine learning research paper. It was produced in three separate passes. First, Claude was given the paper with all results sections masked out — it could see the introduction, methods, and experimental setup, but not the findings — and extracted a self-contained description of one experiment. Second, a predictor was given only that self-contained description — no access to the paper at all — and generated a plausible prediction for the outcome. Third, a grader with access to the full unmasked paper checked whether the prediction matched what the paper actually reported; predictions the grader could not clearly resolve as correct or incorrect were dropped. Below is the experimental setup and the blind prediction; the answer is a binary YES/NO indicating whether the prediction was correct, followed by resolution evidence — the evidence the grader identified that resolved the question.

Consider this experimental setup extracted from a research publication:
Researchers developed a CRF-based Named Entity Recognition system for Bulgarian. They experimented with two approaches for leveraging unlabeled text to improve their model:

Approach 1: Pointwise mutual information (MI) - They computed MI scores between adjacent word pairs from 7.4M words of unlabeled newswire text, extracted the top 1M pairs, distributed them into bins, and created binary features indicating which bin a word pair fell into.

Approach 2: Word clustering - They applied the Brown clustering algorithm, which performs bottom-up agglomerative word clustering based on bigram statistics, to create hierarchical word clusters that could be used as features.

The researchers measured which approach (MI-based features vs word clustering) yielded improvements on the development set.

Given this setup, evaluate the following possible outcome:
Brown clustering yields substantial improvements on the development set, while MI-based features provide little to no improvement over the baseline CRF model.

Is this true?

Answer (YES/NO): NO